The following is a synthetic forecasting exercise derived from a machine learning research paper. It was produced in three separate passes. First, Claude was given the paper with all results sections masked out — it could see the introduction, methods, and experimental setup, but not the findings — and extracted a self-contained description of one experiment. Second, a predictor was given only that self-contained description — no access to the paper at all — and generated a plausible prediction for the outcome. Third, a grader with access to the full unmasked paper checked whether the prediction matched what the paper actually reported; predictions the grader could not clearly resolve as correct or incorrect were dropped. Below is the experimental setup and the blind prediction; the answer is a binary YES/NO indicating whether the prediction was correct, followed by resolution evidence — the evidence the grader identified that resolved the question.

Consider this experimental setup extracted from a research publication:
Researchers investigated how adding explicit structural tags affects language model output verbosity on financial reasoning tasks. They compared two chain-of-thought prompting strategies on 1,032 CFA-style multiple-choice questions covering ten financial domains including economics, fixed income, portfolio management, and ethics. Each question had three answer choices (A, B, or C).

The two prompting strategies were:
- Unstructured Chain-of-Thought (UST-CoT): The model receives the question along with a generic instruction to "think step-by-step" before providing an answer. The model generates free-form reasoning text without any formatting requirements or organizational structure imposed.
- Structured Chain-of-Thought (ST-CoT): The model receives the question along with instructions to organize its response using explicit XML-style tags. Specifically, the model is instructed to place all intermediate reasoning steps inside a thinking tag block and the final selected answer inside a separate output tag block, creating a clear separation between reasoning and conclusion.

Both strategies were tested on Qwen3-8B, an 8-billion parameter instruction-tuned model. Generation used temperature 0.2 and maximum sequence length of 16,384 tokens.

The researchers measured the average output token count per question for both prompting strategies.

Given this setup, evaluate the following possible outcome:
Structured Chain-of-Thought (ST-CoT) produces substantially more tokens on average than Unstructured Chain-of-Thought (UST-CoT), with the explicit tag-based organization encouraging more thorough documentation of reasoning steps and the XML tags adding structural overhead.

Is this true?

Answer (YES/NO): NO